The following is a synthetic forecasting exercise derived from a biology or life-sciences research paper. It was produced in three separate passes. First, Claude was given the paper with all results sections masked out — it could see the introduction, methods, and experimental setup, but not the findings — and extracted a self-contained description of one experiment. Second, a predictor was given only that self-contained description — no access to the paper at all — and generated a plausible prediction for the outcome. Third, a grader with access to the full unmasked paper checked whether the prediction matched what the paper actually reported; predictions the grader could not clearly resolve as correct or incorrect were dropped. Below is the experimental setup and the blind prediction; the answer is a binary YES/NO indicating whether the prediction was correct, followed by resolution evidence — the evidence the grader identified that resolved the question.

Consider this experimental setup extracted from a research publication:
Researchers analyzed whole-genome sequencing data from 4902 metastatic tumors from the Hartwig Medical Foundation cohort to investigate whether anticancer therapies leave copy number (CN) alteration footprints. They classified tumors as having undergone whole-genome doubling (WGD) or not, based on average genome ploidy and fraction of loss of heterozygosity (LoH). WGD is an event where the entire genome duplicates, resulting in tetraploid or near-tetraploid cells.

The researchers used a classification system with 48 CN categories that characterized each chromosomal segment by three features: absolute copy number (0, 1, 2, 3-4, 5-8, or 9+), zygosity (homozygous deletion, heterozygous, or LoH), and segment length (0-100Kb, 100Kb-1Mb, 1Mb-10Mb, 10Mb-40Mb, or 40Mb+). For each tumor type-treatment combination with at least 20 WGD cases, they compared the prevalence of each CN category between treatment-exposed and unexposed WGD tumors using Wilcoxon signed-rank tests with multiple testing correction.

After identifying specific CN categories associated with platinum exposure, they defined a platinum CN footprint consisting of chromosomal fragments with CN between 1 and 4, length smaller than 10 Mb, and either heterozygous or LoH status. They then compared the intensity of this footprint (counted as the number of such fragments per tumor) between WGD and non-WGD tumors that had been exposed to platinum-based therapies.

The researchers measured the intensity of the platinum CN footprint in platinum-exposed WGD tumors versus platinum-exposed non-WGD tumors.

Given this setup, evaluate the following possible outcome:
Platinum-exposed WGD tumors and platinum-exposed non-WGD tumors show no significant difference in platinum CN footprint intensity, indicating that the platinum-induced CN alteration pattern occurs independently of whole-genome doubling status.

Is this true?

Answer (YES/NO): NO